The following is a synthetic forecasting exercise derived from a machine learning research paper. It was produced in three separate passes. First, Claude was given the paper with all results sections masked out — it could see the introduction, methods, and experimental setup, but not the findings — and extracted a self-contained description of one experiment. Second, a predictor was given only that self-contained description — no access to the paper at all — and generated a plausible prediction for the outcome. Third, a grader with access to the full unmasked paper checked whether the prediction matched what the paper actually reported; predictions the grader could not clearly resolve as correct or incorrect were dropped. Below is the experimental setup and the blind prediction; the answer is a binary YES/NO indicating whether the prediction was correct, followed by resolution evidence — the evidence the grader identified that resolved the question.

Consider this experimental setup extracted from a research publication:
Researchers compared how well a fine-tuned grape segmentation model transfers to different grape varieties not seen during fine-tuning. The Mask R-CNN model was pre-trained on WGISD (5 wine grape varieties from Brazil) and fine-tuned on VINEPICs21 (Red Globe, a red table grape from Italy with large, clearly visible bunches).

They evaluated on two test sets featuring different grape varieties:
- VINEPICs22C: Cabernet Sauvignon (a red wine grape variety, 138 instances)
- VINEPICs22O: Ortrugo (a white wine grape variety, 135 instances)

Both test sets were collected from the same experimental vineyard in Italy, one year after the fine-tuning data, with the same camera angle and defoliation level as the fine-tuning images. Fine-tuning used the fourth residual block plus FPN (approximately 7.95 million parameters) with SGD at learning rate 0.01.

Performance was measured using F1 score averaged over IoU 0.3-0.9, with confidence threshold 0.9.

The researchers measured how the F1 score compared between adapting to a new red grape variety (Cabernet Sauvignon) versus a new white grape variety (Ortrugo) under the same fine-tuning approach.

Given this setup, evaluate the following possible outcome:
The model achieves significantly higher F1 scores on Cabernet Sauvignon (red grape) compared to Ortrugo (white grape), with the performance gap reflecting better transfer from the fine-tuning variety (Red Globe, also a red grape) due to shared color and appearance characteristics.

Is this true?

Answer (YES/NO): NO